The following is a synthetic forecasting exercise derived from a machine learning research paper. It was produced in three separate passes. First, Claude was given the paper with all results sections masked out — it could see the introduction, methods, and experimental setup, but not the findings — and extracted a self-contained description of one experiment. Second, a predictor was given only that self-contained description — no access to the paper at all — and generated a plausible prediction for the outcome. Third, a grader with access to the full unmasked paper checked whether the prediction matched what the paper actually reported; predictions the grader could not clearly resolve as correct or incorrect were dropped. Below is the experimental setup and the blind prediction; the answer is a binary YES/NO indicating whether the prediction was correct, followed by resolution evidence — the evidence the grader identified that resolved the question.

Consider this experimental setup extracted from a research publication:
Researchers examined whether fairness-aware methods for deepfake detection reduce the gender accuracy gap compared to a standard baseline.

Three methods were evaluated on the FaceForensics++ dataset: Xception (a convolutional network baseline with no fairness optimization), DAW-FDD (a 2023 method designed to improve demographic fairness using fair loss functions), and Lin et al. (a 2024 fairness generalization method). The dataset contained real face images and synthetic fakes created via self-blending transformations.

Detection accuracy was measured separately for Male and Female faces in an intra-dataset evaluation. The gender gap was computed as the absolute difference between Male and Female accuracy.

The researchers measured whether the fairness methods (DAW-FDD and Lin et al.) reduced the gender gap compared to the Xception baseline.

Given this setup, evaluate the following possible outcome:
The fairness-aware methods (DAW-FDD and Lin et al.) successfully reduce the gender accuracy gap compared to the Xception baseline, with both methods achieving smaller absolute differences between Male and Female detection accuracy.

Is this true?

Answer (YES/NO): NO